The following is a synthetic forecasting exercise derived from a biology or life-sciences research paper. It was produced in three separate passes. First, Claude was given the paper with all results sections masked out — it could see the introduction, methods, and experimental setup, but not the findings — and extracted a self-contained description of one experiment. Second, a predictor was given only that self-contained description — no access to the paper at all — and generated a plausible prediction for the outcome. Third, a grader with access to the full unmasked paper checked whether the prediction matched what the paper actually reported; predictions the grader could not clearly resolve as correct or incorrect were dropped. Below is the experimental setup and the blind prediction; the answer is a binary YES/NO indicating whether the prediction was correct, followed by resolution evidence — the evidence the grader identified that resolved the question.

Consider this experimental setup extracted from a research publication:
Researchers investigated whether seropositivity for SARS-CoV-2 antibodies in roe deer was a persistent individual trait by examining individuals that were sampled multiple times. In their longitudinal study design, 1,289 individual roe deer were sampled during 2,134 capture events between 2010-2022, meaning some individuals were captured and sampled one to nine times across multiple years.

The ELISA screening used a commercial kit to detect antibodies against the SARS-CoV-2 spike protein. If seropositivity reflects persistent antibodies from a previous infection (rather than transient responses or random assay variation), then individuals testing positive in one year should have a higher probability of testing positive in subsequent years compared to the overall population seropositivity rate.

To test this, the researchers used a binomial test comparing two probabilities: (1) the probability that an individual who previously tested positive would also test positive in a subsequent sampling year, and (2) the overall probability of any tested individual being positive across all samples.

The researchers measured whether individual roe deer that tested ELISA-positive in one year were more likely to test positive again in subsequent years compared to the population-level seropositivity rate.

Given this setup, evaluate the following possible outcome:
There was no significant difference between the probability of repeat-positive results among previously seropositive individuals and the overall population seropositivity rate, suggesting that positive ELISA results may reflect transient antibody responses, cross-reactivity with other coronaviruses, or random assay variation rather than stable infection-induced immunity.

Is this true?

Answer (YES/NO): YES